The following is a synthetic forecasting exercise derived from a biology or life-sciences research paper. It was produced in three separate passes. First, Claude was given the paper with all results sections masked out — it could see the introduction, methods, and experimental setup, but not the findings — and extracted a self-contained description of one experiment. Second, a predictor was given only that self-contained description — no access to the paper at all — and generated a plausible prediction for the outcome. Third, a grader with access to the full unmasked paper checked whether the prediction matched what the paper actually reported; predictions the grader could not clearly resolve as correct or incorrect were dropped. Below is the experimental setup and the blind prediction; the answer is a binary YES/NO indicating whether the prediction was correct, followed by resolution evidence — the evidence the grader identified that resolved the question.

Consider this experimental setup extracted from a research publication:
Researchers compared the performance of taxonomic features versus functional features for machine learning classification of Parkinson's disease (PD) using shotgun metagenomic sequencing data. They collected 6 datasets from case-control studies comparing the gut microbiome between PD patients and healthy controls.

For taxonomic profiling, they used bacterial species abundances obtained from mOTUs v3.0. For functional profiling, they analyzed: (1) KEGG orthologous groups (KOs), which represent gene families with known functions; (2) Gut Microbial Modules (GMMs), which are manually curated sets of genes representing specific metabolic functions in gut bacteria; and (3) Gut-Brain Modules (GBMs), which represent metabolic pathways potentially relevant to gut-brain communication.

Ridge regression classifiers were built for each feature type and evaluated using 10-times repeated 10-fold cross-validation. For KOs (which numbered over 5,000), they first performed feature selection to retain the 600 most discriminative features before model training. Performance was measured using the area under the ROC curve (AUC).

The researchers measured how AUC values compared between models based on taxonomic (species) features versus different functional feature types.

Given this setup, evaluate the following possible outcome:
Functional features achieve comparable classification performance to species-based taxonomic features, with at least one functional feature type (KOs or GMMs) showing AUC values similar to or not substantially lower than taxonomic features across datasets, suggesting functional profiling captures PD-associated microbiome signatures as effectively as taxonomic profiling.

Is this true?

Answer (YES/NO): NO